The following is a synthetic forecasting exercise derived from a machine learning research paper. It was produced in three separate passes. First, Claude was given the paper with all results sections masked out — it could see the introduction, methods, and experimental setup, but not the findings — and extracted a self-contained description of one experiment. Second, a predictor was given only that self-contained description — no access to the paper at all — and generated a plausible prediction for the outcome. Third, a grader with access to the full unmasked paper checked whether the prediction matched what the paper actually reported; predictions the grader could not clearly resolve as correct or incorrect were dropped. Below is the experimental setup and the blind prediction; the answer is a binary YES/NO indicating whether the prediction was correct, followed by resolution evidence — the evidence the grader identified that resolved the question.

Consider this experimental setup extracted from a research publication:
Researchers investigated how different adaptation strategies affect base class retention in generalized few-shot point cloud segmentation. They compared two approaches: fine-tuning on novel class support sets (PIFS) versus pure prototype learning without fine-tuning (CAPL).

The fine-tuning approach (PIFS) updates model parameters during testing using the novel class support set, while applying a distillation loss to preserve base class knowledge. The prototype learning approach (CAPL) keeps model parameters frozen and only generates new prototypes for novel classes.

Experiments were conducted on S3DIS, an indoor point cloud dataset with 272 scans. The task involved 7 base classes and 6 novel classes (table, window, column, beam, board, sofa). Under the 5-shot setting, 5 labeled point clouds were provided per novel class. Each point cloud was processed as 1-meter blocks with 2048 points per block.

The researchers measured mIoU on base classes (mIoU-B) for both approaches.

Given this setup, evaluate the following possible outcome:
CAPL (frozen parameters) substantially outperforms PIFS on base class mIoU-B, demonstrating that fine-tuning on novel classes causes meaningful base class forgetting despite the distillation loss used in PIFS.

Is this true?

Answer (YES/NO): YES